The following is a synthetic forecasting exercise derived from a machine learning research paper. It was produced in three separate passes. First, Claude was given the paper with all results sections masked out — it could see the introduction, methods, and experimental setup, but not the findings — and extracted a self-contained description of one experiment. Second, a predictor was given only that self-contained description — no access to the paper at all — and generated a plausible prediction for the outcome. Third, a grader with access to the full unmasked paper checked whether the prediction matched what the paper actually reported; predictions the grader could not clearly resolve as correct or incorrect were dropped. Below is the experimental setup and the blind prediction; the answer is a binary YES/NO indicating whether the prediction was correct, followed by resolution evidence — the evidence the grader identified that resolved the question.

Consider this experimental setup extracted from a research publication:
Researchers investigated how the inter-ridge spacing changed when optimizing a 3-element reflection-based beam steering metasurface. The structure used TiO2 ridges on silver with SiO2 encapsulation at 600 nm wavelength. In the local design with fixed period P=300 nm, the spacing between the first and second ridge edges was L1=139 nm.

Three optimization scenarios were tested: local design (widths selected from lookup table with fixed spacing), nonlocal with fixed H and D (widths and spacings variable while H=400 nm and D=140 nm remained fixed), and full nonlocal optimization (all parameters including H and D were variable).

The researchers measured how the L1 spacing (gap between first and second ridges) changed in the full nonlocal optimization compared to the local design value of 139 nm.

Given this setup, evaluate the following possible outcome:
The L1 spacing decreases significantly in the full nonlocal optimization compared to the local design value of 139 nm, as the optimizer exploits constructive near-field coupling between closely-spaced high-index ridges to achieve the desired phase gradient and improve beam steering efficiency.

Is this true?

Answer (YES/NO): YES